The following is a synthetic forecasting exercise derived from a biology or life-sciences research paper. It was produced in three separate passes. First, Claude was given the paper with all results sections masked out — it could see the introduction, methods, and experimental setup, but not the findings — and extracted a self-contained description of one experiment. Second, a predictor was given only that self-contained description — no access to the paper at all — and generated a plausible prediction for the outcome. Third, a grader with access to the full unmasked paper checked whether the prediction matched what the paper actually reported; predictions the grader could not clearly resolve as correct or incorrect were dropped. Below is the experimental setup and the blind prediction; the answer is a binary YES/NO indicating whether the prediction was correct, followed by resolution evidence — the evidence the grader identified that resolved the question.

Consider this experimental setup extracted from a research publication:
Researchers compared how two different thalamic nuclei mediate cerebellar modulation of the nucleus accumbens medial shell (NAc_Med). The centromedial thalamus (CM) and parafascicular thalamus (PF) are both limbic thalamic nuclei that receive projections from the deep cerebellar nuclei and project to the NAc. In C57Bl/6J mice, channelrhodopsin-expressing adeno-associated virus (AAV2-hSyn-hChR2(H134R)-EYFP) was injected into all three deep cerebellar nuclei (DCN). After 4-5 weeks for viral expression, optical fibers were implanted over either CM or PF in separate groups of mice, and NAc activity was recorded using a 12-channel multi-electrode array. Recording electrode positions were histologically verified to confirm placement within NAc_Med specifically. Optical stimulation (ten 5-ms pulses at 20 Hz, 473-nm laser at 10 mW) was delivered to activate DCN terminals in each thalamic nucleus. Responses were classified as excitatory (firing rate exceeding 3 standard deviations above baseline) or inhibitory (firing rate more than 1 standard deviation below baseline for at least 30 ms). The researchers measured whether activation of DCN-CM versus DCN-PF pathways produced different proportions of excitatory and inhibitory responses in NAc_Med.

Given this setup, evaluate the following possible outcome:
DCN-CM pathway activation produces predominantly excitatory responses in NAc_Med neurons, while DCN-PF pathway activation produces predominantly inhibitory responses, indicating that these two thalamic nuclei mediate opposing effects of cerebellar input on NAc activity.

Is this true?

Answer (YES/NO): NO